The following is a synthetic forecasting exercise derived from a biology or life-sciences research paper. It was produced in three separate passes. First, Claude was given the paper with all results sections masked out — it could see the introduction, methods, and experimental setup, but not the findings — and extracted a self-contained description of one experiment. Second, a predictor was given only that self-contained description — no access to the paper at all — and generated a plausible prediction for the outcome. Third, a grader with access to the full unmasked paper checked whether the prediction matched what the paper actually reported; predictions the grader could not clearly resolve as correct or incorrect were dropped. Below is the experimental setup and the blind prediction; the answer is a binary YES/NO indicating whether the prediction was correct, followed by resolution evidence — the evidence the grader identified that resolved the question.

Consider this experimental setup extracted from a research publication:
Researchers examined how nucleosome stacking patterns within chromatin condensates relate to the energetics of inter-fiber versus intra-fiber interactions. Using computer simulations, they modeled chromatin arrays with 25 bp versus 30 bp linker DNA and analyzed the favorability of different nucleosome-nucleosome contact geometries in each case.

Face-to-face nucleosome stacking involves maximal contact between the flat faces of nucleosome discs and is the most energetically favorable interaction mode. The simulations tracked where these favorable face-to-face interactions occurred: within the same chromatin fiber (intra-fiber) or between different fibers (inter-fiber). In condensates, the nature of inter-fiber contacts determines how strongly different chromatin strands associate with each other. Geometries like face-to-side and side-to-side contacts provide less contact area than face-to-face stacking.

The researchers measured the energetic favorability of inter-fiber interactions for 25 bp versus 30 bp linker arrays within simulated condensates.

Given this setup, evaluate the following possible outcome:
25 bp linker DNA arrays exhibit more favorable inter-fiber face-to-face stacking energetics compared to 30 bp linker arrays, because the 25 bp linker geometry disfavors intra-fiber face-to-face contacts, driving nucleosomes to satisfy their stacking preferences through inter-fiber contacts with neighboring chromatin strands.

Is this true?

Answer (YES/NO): YES